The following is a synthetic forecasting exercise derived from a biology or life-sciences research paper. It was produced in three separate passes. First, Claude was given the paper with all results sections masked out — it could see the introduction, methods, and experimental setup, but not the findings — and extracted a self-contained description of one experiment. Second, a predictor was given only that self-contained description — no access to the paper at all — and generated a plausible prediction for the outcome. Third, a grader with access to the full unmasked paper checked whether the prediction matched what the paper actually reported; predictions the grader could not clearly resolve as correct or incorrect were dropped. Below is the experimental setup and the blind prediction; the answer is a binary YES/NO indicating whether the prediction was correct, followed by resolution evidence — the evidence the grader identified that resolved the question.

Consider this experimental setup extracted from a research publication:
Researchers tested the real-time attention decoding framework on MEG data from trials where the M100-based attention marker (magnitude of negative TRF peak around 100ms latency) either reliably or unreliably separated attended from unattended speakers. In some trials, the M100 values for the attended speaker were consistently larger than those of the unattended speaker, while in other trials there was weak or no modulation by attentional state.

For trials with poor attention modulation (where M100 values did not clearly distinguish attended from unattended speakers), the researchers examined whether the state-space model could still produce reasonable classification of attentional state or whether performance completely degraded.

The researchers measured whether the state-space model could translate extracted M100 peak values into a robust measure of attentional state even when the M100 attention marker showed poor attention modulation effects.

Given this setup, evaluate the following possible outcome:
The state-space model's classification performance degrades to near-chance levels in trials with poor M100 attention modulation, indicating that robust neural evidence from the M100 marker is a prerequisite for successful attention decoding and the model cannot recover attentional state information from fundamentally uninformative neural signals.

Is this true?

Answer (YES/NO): NO